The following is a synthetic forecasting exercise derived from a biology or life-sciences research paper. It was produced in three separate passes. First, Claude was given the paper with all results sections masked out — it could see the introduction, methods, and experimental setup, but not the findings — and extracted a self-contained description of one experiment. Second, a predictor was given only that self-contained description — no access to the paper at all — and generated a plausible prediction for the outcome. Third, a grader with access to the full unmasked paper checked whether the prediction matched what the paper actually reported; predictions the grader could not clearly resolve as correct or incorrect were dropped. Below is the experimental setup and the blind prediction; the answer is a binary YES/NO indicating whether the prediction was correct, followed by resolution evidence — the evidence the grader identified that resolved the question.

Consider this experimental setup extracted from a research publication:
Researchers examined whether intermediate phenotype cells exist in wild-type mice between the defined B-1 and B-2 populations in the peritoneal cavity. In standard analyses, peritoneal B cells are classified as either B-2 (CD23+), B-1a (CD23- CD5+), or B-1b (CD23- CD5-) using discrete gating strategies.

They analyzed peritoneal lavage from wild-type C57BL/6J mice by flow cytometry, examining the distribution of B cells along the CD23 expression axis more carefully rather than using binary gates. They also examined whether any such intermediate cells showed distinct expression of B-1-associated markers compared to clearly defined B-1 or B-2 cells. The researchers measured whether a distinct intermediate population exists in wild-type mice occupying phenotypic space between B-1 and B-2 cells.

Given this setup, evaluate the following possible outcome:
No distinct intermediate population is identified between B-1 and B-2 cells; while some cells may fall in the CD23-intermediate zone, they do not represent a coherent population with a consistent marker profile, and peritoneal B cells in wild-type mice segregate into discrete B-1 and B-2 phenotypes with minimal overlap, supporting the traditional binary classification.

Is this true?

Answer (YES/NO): NO